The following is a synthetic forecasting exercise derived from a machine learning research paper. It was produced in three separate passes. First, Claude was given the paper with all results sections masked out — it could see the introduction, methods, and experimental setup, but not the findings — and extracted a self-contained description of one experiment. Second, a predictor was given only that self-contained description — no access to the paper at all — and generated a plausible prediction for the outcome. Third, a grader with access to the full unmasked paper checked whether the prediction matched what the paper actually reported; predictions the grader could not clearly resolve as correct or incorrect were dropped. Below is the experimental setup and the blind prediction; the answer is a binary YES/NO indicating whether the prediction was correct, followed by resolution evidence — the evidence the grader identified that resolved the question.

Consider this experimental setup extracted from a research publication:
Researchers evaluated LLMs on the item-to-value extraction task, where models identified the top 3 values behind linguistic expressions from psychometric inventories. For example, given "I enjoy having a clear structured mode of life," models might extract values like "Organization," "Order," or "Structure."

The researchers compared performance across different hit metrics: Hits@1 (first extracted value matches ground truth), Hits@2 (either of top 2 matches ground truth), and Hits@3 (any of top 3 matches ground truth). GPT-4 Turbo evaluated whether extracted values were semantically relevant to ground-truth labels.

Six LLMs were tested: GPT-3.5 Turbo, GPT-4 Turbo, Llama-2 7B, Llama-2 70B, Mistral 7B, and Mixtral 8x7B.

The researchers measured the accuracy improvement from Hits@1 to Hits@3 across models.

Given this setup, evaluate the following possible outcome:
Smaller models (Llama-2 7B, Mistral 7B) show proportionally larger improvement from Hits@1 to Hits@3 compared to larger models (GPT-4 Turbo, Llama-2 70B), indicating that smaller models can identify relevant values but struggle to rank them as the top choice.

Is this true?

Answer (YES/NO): NO